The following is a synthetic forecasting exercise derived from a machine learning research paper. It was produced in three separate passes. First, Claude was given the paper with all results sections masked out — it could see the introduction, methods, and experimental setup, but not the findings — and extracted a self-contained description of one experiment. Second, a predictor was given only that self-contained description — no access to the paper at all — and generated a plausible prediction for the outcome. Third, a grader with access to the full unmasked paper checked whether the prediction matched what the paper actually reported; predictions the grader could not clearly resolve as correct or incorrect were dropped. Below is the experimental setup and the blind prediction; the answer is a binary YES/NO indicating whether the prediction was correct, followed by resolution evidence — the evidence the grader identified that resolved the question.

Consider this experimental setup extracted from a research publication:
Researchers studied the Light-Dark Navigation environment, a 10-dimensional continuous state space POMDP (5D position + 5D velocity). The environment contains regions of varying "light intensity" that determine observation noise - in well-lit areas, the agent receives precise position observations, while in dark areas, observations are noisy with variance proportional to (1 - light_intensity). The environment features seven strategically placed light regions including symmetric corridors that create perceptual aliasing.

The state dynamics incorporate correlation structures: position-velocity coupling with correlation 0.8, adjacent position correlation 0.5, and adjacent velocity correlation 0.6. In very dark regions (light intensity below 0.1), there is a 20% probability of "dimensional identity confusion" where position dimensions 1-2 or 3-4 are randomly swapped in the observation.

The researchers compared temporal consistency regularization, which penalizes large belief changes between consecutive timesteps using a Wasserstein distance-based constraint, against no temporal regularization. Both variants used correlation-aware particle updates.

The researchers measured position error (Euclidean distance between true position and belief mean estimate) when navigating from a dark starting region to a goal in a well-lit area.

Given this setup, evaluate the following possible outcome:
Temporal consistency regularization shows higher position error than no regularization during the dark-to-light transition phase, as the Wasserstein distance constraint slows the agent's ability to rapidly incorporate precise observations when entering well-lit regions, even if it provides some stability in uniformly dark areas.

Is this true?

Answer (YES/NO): NO